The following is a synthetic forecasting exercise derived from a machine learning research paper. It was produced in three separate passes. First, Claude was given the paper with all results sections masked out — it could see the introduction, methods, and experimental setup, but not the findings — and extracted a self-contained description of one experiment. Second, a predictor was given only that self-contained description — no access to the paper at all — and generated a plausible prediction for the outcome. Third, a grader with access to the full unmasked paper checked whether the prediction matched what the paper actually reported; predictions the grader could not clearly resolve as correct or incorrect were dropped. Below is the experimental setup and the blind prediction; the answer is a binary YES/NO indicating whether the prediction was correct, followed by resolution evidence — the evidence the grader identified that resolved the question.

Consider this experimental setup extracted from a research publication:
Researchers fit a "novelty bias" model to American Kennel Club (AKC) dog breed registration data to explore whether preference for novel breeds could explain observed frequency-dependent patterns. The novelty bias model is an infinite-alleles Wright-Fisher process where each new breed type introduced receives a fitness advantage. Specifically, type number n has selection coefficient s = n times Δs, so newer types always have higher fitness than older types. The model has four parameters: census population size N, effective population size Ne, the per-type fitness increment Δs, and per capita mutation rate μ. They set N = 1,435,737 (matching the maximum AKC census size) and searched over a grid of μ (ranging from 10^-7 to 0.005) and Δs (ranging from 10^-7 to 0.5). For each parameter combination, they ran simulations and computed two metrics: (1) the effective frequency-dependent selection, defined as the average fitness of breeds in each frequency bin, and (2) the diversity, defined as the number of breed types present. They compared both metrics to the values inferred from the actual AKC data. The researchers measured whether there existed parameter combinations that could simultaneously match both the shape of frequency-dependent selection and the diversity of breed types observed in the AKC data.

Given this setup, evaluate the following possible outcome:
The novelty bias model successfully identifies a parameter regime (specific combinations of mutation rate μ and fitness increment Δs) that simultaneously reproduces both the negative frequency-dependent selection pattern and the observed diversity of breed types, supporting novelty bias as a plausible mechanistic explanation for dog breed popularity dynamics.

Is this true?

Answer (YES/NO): YES